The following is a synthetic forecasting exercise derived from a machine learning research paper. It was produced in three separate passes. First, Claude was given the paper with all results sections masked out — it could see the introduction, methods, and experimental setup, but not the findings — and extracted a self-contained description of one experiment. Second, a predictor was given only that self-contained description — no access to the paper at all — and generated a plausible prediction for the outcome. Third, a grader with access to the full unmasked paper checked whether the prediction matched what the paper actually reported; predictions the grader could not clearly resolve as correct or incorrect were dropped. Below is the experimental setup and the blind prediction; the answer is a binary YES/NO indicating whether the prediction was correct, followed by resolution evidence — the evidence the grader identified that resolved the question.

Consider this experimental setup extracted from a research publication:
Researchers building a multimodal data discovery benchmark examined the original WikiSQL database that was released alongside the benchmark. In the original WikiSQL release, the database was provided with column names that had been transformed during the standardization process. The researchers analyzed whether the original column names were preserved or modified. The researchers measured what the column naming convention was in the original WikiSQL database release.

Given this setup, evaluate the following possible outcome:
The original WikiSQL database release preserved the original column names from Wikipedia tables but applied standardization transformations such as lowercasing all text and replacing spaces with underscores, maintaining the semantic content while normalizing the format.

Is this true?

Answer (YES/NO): NO